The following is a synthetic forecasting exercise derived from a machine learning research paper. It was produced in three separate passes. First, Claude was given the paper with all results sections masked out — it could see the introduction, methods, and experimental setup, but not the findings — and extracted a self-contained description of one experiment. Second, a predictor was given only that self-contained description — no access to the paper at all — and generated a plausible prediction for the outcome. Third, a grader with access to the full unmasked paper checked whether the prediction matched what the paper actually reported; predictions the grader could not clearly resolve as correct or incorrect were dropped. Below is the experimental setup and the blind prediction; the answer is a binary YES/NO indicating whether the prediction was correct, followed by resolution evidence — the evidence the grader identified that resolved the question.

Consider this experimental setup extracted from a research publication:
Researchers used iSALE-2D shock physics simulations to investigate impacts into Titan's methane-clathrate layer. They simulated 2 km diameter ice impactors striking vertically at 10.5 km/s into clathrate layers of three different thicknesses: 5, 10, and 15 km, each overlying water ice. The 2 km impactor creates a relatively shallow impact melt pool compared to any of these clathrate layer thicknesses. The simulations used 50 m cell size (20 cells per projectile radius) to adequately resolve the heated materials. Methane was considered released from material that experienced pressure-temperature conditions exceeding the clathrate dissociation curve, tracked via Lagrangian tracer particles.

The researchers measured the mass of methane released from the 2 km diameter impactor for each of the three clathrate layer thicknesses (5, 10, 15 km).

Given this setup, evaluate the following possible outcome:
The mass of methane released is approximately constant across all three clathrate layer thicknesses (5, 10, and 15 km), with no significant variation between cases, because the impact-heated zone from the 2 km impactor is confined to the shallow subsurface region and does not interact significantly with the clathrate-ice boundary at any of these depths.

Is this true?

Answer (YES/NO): YES